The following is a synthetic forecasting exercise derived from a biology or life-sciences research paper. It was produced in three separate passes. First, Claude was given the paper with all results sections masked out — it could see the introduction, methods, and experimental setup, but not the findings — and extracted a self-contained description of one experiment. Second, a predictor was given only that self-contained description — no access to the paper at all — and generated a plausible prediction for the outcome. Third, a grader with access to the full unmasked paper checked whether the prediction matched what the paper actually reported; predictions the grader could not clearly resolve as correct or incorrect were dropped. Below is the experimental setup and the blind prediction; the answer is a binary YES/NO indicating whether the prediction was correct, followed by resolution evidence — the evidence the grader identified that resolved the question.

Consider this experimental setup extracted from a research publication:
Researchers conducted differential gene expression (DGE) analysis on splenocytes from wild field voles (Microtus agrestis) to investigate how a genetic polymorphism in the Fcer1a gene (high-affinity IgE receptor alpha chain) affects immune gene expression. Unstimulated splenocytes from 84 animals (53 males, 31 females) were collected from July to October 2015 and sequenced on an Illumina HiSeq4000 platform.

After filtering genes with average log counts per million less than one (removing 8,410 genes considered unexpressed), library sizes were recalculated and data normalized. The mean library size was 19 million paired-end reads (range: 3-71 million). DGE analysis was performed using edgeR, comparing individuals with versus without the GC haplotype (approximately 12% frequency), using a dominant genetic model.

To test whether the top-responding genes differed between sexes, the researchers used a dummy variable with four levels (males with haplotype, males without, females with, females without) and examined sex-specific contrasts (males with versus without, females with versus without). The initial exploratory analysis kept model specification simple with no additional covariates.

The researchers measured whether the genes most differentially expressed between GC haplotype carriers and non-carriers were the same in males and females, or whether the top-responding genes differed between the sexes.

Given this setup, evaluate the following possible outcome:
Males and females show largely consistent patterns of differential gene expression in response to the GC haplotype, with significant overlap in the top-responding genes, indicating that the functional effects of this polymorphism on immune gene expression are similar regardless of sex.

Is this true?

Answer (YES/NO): NO